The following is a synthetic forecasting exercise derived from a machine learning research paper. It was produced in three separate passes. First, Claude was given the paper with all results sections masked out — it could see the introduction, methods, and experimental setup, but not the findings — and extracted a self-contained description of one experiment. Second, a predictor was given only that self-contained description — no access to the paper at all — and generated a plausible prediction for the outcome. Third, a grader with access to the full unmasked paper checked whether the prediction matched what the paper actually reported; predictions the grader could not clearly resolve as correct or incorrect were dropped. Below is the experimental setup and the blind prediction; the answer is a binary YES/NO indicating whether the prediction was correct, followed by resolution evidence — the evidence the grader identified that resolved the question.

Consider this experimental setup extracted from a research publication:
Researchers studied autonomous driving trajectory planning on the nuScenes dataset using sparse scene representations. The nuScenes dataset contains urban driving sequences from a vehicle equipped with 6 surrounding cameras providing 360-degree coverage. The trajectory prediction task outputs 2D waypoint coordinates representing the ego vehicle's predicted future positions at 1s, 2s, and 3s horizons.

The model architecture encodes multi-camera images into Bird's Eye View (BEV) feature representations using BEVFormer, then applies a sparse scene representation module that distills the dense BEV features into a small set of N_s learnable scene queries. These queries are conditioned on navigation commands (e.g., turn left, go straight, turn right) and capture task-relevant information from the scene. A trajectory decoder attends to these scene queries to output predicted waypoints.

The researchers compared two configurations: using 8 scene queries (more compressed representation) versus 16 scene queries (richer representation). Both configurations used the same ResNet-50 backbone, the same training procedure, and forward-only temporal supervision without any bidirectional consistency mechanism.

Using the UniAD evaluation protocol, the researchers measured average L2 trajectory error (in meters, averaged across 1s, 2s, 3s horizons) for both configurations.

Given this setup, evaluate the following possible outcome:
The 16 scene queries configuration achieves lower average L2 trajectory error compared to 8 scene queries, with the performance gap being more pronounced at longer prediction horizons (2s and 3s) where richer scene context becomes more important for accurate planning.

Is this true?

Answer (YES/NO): YES